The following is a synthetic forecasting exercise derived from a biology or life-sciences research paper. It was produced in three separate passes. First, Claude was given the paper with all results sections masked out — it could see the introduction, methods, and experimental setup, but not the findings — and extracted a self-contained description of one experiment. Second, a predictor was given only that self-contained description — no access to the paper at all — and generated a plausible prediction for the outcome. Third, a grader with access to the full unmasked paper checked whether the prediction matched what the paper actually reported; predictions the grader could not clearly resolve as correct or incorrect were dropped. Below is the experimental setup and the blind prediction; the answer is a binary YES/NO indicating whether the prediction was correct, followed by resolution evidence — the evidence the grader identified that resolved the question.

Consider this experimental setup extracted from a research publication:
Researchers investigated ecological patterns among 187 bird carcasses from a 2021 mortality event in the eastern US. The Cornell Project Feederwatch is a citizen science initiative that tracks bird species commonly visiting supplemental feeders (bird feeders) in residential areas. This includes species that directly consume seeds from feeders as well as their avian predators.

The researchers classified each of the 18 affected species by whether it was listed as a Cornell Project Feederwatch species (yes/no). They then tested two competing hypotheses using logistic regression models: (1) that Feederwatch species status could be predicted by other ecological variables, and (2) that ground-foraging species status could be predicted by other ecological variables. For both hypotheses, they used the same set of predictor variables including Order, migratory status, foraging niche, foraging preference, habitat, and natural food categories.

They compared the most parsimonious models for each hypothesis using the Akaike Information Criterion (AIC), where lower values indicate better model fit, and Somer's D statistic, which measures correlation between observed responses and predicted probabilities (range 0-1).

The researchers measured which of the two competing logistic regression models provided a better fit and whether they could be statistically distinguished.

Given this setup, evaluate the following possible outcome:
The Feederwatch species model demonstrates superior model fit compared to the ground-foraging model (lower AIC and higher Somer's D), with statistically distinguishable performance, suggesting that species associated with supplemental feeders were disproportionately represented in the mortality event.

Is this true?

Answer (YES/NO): NO